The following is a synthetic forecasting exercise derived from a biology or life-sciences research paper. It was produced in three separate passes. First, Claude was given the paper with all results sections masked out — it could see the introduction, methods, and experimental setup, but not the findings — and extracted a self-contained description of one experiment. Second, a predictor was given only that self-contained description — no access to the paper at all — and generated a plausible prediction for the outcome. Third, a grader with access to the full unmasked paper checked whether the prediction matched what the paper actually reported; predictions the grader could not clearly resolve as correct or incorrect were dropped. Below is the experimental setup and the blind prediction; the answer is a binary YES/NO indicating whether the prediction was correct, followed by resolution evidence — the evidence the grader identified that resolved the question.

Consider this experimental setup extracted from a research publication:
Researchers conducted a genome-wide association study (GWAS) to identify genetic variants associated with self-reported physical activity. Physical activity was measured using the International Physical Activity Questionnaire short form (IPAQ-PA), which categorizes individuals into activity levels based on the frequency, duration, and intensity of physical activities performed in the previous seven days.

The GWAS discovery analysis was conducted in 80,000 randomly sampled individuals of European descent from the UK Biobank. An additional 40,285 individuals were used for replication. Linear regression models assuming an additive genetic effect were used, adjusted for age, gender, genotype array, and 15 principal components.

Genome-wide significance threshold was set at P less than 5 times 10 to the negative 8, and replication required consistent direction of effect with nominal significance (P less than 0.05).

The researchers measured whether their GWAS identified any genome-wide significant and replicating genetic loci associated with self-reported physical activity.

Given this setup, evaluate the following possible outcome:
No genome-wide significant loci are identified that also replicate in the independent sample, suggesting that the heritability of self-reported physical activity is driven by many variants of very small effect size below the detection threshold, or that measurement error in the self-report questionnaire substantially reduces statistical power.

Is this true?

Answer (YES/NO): YES